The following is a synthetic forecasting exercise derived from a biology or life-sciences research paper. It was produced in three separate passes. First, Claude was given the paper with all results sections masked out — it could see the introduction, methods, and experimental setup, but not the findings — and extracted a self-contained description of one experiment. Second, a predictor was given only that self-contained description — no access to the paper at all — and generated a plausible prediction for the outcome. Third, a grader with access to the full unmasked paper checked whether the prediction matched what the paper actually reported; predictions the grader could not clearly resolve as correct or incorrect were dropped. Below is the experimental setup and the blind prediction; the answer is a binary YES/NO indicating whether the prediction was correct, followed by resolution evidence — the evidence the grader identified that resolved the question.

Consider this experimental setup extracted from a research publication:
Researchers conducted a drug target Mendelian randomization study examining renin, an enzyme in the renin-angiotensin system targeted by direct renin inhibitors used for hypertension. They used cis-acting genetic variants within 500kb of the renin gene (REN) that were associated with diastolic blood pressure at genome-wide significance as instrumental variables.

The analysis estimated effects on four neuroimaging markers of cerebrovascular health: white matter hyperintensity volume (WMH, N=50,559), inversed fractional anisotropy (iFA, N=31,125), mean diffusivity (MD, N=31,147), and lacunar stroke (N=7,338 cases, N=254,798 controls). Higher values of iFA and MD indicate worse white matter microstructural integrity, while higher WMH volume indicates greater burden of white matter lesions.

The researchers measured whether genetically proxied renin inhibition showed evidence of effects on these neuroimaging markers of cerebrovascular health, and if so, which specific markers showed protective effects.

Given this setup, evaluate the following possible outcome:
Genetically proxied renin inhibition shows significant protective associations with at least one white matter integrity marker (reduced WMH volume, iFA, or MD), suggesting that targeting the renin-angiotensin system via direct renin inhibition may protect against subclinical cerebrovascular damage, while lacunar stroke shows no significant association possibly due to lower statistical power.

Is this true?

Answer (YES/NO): YES